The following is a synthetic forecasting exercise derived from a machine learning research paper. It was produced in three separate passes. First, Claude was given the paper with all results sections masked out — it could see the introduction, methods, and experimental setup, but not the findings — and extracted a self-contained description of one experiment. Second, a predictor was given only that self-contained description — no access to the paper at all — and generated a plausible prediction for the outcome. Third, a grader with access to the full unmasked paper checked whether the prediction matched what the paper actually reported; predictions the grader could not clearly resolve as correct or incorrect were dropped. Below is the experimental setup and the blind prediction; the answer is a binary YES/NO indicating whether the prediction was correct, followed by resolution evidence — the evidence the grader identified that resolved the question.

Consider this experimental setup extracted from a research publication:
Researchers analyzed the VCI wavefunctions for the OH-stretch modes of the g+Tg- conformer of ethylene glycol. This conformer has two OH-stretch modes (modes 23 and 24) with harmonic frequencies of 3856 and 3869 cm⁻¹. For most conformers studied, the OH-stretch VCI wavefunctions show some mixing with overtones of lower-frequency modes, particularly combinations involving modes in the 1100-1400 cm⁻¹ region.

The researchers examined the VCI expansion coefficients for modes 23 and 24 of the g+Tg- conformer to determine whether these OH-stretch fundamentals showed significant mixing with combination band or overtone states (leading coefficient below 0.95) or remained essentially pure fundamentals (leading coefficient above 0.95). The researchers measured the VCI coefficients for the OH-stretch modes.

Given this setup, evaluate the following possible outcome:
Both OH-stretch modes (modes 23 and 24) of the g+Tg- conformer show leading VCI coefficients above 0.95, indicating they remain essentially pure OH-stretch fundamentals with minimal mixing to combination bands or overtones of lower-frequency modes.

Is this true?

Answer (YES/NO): YES